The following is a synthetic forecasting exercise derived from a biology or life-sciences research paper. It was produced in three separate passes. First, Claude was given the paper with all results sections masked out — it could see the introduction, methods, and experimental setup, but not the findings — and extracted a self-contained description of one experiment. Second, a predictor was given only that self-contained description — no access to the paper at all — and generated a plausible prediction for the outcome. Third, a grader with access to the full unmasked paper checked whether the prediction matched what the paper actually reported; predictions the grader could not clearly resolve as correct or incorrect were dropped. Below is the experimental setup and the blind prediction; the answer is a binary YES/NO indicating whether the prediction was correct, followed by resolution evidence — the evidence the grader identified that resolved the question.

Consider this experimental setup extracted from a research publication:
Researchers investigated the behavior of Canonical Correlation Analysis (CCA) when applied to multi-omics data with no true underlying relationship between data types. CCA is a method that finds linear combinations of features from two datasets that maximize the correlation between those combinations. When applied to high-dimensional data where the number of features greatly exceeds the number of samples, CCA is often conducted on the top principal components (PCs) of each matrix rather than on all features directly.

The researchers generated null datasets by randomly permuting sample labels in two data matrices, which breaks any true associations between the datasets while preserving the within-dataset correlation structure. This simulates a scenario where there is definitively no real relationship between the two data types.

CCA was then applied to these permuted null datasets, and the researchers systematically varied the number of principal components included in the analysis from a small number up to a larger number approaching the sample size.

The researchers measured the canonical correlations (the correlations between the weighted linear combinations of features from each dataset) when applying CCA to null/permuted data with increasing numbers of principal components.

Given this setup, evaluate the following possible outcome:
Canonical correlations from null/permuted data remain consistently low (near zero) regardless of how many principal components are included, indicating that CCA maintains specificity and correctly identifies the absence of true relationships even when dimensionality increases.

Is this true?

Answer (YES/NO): NO